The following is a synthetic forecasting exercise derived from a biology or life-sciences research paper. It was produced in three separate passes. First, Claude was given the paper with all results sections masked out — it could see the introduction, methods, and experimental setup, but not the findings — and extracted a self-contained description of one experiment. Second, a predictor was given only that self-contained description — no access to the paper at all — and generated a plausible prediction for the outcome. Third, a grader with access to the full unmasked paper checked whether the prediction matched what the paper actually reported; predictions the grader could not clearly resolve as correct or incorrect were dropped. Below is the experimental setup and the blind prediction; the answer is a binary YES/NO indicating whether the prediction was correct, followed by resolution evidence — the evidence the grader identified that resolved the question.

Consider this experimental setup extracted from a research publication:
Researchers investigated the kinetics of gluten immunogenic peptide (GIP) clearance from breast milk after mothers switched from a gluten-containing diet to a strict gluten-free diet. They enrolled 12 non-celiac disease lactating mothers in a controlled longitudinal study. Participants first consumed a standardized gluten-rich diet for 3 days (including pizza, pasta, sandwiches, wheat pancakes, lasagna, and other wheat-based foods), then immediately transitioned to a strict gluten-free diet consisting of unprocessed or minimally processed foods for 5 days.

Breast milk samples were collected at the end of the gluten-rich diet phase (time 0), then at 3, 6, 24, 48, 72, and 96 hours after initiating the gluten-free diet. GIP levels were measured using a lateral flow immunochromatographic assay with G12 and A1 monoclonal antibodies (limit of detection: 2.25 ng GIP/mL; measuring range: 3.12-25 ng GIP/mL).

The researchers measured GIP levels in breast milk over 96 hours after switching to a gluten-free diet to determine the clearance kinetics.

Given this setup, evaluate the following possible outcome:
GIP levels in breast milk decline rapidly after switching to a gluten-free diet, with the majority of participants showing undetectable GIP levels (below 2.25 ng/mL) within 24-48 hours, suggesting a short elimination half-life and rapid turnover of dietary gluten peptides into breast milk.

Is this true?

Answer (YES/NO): NO